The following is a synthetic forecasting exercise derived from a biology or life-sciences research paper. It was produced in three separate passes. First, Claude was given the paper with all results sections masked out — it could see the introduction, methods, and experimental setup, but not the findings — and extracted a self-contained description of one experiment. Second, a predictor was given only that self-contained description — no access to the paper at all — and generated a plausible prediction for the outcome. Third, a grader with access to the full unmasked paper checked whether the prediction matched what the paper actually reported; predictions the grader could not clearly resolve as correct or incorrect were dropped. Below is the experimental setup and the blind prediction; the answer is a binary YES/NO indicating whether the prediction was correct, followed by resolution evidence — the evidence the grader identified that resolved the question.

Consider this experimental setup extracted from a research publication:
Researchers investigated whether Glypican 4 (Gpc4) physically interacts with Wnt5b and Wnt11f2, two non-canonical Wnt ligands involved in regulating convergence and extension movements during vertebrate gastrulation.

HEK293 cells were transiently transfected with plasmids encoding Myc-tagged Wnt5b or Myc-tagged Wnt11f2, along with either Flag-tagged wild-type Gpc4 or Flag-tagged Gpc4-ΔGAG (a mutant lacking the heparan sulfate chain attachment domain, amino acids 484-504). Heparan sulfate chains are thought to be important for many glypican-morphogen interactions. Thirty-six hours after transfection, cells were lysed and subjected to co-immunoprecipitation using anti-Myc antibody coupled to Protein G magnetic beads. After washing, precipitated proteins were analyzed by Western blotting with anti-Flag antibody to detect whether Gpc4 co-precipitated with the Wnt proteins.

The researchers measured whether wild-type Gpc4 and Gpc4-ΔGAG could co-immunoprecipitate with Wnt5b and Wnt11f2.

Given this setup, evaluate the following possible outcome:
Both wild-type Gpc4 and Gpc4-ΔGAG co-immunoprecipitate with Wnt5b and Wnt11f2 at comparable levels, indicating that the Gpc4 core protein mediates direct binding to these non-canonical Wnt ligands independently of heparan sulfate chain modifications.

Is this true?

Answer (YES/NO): YES